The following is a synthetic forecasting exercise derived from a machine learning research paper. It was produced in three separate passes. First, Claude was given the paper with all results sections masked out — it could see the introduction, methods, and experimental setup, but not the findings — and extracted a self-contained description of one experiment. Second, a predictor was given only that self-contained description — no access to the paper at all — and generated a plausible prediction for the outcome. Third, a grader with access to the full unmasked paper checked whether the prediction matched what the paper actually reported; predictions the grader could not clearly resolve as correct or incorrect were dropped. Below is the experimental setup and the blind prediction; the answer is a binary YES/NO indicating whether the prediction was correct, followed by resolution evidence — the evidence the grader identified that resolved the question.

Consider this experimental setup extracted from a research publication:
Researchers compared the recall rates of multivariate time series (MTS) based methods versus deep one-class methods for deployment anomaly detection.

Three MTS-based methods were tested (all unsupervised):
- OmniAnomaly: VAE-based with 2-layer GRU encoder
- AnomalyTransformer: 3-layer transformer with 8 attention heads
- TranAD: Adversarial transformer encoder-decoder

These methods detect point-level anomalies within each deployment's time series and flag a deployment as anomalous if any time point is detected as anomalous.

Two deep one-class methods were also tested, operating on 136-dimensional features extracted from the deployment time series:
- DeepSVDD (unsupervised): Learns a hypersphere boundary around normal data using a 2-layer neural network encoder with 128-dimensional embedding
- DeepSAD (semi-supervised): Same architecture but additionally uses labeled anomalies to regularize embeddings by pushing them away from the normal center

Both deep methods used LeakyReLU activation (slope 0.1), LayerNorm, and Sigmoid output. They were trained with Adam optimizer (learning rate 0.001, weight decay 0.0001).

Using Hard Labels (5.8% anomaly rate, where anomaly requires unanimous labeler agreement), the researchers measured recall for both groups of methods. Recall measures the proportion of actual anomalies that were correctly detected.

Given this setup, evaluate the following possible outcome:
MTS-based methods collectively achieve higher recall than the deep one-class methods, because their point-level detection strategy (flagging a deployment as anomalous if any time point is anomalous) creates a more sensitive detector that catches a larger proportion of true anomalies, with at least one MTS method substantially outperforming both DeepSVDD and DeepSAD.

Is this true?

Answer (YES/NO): YES